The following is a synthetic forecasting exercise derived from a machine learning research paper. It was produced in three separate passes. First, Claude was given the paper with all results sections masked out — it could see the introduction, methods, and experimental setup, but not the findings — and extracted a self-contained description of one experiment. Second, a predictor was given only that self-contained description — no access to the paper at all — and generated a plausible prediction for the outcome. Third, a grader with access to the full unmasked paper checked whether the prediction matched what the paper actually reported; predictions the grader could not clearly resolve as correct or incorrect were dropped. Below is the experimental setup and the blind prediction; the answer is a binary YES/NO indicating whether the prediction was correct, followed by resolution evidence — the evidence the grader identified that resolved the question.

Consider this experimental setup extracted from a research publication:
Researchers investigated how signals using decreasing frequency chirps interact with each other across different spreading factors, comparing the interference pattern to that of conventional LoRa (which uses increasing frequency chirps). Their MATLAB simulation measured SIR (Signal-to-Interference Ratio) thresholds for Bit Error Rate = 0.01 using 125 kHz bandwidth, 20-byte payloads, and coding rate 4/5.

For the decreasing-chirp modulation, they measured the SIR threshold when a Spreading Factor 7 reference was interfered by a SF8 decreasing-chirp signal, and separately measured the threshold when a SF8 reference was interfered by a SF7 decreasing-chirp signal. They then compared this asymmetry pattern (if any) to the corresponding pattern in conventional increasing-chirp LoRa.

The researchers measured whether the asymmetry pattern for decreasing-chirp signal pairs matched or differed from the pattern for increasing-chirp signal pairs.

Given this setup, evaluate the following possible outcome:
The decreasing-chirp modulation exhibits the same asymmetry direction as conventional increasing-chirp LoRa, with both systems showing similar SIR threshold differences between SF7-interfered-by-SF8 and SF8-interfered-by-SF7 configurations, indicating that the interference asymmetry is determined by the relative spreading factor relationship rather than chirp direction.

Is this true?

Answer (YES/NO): YES